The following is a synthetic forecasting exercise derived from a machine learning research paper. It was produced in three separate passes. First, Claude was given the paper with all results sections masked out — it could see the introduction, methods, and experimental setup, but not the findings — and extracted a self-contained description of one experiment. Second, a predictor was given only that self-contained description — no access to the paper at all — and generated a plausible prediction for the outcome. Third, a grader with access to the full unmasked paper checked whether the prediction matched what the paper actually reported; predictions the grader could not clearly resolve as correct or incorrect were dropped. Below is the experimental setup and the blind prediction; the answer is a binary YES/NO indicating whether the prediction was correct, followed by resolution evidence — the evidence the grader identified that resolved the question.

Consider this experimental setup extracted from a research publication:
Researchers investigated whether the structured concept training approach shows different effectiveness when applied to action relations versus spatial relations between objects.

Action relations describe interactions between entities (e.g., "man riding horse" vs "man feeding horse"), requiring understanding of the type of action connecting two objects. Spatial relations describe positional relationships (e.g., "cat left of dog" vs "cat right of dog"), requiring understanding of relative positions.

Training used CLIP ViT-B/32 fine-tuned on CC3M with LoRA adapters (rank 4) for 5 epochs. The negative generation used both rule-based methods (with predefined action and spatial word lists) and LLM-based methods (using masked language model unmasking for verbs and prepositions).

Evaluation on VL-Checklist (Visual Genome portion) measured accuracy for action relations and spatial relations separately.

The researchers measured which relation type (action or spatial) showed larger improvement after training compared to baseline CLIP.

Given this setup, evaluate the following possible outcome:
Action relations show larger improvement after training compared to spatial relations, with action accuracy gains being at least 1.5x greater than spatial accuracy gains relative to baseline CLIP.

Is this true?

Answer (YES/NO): NO